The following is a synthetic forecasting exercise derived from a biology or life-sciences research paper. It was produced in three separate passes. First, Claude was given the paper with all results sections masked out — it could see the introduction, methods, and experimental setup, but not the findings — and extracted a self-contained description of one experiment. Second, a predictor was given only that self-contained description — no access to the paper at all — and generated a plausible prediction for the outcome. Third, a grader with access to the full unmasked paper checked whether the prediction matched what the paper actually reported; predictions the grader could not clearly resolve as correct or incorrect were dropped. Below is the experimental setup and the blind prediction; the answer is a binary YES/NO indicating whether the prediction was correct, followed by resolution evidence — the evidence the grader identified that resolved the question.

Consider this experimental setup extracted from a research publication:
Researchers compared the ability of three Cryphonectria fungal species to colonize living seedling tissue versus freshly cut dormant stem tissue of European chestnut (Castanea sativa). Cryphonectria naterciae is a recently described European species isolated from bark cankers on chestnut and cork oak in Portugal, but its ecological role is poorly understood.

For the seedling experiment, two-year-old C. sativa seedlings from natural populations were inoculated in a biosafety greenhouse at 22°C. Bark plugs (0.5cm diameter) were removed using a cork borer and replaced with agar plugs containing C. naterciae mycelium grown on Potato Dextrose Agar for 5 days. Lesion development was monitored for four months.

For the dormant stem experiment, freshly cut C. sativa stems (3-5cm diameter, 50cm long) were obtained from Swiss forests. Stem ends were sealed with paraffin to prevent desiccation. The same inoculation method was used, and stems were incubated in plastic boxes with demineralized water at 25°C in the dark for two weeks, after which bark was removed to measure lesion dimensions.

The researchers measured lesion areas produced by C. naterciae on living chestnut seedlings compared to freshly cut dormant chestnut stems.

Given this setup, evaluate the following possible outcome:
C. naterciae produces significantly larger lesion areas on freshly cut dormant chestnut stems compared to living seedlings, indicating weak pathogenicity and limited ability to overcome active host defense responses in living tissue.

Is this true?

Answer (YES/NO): YES